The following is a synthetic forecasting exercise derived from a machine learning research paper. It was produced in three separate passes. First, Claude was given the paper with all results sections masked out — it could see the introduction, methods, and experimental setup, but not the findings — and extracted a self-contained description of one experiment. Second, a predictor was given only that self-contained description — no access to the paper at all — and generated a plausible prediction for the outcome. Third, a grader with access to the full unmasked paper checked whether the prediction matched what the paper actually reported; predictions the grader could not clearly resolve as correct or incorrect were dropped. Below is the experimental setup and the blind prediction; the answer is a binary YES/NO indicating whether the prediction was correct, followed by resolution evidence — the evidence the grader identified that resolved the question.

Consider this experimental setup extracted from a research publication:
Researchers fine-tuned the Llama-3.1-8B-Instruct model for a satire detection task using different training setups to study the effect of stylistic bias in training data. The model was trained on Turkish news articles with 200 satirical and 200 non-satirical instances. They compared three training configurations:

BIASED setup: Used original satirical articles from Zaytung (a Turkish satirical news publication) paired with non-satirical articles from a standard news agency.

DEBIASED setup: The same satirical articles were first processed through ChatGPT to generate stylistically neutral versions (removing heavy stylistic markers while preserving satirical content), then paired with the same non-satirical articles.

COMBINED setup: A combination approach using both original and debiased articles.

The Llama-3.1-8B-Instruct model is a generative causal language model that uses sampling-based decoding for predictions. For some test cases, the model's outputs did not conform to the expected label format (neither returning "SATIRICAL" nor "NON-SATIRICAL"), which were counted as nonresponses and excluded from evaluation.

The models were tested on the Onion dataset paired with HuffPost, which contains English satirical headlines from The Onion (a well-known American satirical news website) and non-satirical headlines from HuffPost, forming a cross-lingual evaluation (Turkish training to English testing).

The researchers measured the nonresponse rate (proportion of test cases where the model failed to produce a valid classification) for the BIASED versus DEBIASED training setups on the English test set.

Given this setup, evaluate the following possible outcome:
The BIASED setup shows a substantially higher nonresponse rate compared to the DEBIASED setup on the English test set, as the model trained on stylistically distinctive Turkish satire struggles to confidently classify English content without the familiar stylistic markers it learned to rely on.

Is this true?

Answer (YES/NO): YES